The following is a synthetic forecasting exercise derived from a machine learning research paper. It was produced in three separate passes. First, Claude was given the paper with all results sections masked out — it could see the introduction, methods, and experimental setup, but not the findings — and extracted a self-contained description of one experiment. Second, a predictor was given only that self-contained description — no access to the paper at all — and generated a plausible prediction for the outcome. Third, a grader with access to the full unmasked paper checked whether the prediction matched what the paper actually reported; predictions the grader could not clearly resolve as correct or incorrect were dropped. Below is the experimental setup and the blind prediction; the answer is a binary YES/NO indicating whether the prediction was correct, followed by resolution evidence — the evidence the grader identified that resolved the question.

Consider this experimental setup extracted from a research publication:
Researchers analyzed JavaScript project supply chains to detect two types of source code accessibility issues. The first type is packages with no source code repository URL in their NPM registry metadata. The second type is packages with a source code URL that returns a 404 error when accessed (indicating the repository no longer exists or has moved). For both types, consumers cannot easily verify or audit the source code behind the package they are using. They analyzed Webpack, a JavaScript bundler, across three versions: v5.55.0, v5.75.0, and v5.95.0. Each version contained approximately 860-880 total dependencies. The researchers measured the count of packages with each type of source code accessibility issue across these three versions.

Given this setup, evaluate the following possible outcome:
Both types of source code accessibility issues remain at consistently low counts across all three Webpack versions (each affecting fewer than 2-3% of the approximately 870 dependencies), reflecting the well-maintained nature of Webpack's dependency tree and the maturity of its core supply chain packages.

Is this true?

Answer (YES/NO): NO